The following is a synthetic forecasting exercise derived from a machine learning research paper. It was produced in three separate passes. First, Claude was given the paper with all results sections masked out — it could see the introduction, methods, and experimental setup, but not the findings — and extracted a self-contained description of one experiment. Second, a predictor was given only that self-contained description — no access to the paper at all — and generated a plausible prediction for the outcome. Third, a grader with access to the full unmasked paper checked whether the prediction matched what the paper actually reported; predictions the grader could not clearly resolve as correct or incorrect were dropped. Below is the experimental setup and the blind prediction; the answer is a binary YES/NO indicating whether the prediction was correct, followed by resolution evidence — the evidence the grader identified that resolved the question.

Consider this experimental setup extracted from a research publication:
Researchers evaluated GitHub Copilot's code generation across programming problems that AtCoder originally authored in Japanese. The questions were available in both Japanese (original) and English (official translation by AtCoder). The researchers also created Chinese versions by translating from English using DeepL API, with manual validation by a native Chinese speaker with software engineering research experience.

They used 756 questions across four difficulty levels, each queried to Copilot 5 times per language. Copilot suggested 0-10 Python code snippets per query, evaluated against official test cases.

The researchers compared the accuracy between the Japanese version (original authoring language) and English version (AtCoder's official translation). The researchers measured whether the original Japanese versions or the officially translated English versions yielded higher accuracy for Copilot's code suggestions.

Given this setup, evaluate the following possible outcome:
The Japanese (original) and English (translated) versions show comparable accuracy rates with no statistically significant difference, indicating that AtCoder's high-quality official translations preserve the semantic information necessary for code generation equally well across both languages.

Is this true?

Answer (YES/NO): NO